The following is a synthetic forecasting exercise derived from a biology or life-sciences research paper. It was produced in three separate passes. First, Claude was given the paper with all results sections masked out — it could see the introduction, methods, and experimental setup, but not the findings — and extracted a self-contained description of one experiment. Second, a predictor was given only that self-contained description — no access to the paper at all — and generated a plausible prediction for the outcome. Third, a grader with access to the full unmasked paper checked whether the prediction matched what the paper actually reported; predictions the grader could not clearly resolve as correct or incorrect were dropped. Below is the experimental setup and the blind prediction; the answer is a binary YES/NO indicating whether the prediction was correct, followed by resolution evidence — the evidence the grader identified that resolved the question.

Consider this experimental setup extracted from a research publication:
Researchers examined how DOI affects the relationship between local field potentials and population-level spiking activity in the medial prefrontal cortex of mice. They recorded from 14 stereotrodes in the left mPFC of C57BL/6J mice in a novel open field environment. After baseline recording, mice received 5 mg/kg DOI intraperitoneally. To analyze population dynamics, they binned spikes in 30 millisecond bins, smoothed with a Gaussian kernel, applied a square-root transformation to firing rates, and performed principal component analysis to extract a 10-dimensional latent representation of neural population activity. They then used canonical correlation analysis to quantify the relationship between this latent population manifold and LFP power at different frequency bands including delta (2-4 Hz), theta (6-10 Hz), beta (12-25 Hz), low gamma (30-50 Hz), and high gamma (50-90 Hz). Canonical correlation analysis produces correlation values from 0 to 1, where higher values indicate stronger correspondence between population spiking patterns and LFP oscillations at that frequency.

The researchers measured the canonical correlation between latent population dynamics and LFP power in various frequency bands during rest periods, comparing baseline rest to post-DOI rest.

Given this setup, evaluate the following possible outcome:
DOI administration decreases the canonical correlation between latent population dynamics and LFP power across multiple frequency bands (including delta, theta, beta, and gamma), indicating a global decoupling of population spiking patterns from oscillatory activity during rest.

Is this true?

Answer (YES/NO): YES